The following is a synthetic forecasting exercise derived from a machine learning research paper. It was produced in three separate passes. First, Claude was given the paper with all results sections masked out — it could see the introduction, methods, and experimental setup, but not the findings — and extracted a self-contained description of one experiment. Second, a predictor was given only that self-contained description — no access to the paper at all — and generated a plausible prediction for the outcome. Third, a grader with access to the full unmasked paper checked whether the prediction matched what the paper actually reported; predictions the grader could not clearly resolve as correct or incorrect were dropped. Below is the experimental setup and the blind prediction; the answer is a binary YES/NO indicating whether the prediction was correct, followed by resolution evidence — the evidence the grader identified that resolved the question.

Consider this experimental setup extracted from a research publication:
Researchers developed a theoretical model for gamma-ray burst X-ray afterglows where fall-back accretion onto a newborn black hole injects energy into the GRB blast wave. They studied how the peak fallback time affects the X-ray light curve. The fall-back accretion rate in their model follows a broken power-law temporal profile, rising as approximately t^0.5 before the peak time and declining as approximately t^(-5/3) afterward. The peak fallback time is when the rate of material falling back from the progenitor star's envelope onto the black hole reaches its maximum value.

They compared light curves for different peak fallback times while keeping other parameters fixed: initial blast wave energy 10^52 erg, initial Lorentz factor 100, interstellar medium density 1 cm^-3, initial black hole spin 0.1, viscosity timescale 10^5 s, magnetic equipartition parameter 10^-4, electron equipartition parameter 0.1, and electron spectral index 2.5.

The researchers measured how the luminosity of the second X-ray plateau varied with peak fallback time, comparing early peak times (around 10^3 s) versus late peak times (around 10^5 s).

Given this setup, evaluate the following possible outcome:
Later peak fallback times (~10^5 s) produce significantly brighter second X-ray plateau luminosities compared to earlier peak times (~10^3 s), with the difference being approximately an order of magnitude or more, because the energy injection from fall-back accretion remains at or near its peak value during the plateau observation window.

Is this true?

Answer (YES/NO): NO